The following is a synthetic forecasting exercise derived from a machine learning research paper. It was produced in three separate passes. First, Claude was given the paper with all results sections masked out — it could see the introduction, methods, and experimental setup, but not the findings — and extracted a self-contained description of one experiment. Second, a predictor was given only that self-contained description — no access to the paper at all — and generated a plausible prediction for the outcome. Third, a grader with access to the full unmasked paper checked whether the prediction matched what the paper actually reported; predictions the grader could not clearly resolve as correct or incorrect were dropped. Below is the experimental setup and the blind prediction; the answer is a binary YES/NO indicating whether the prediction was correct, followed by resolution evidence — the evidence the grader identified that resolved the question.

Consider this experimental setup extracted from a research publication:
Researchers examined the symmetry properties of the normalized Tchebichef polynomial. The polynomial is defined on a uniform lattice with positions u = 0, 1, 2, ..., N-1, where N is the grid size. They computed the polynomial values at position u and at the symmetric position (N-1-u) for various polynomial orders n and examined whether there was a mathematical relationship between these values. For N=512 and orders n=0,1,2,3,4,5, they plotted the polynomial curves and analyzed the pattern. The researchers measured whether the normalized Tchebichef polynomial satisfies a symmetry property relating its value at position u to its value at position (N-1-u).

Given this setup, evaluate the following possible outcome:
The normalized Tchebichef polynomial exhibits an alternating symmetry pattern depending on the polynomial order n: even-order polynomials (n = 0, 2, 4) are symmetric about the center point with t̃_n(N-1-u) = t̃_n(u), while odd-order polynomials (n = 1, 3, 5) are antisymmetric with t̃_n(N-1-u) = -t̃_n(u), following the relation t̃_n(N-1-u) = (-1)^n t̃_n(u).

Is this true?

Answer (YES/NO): YES